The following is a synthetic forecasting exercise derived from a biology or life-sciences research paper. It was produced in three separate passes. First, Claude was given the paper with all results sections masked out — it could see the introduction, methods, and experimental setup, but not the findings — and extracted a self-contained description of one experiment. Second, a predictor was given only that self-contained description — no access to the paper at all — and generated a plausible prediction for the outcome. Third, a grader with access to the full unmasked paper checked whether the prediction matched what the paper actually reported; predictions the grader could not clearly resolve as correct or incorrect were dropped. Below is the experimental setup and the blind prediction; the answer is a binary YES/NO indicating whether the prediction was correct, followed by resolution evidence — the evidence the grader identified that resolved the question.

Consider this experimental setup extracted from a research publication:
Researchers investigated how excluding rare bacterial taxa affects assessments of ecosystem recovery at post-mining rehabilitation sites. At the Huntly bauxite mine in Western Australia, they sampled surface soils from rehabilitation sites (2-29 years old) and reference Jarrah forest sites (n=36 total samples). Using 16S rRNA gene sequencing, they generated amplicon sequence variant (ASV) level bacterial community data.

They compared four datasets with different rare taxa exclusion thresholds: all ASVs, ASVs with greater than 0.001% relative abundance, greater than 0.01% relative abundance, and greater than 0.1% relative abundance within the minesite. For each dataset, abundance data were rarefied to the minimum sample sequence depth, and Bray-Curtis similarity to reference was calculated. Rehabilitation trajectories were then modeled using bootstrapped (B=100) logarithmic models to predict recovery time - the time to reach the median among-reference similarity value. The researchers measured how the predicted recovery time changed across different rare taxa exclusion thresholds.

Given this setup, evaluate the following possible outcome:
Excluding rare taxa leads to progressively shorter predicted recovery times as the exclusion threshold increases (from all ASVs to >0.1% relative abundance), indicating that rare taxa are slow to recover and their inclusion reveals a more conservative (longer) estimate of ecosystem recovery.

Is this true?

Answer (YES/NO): NO